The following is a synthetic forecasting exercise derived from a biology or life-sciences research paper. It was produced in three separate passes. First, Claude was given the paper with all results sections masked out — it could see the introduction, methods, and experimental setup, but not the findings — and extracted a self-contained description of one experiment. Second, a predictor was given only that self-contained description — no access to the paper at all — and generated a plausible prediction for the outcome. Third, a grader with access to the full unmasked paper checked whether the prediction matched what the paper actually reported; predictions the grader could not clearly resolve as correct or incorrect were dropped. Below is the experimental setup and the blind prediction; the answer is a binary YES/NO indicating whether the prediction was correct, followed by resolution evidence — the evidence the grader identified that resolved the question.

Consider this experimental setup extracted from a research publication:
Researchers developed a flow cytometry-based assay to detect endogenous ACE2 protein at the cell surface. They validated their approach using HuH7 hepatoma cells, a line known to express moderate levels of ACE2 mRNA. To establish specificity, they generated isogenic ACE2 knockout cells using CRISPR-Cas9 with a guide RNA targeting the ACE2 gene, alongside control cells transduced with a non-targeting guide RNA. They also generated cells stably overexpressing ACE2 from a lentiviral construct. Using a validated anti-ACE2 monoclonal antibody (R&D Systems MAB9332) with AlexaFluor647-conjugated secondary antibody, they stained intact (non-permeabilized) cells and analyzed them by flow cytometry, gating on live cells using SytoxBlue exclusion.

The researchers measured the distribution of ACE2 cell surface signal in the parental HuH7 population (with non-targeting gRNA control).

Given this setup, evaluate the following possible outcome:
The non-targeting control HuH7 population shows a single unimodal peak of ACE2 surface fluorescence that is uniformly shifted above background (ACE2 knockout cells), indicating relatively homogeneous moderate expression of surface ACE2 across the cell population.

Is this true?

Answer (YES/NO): NO